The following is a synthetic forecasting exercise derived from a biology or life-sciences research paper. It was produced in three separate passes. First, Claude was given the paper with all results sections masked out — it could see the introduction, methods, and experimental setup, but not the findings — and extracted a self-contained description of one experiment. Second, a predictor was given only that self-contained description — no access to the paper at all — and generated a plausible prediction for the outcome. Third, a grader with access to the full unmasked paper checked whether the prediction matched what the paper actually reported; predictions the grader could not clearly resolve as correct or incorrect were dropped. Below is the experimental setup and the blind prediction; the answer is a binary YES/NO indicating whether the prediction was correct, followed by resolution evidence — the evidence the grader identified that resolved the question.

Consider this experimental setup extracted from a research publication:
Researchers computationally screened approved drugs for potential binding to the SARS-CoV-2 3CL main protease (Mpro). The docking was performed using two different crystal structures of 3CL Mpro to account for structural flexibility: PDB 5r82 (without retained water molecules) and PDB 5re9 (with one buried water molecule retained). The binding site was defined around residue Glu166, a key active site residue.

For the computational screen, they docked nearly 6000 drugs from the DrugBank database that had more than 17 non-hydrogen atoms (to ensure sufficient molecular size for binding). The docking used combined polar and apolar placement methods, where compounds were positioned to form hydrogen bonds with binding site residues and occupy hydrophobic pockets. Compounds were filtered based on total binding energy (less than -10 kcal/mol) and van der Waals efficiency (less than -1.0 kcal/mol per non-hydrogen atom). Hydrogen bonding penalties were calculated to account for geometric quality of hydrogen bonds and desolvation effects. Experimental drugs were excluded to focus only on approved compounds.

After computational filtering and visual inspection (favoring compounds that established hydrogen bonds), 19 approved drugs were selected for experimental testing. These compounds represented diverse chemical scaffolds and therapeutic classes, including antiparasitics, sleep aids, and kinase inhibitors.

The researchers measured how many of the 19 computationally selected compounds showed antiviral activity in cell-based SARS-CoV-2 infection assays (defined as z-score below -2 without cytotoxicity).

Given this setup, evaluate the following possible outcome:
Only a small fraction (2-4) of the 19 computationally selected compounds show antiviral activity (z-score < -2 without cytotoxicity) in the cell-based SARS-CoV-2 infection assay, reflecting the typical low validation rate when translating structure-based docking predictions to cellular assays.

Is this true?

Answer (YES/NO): YES